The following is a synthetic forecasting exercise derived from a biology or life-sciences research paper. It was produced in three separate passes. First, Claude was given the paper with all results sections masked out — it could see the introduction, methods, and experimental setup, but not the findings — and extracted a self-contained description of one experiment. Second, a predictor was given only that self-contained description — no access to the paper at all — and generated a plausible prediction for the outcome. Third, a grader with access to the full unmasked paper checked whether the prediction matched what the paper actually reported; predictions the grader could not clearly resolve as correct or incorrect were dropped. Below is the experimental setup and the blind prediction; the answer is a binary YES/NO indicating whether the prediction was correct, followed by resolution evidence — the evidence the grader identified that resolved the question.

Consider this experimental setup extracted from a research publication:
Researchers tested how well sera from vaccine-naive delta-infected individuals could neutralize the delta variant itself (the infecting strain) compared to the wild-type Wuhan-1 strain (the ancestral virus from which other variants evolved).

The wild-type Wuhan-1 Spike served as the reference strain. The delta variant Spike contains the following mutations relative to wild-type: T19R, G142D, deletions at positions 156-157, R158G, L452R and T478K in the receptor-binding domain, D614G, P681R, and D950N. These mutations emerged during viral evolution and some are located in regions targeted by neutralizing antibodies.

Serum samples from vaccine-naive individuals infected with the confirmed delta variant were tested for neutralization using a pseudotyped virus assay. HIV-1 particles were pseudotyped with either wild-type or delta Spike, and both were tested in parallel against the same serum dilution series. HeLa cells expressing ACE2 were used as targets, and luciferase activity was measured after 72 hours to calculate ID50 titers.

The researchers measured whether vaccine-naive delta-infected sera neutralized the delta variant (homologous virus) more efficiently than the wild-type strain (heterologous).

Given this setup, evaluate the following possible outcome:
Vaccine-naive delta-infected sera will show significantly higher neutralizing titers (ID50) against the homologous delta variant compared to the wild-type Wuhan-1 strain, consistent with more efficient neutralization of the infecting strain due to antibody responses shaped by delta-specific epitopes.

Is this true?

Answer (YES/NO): YES